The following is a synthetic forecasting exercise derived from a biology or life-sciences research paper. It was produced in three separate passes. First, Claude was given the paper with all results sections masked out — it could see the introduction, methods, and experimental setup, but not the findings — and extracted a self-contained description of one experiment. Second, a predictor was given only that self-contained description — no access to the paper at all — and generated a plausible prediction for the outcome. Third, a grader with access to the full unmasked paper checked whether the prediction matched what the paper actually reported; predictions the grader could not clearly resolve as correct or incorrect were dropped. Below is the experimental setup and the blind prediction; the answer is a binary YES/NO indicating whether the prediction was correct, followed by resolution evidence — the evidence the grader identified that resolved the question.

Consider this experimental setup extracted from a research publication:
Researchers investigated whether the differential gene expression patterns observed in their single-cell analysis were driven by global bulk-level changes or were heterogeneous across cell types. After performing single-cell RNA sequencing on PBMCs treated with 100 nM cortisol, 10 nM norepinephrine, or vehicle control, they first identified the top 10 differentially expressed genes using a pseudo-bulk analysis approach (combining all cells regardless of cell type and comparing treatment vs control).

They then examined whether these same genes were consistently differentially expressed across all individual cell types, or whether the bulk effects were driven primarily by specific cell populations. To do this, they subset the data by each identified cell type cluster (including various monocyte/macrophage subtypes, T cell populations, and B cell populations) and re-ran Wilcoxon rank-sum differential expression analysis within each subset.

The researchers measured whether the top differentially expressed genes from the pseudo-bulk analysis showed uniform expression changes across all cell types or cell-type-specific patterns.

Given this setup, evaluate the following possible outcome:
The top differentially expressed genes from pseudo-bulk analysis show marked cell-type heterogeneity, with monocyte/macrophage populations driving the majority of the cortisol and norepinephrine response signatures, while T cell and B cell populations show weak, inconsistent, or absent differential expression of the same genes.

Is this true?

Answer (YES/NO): NO